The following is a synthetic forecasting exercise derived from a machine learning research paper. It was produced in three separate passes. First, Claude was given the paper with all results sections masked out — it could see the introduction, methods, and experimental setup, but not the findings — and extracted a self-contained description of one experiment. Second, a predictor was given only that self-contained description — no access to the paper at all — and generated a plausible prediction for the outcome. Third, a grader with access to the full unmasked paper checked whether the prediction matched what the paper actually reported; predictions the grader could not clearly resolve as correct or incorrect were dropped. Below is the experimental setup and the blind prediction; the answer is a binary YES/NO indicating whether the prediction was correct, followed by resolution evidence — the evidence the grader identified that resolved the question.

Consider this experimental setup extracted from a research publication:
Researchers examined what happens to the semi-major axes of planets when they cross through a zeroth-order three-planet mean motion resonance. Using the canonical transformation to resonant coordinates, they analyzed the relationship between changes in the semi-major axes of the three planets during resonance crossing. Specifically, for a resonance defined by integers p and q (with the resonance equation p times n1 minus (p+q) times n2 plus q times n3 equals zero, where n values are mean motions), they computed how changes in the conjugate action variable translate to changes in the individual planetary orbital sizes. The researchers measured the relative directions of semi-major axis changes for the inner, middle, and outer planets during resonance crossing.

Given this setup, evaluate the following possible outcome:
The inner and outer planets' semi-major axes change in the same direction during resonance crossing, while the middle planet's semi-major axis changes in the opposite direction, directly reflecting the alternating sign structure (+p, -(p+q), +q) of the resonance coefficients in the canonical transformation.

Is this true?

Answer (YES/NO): YES